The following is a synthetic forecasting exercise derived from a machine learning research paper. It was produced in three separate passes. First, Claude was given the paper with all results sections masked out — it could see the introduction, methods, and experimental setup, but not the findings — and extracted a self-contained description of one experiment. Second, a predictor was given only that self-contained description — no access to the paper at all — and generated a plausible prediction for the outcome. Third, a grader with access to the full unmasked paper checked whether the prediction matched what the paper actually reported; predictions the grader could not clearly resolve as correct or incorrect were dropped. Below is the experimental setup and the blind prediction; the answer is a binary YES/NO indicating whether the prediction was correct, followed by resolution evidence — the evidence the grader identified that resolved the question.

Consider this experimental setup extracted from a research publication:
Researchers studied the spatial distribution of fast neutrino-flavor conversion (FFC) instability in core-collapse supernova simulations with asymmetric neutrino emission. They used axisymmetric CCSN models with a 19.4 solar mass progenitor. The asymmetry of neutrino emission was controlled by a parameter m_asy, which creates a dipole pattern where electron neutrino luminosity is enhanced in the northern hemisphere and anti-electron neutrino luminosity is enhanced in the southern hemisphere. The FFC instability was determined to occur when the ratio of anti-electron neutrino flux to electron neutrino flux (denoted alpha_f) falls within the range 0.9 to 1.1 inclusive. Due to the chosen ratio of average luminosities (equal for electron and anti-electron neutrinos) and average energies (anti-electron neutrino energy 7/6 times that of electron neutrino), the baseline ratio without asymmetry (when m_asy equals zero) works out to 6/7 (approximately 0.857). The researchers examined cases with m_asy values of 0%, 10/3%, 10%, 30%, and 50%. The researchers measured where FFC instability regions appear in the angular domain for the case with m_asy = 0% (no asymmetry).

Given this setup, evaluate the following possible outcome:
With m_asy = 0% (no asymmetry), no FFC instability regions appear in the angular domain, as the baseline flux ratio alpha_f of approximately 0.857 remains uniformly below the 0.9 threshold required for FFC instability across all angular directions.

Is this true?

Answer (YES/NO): YES